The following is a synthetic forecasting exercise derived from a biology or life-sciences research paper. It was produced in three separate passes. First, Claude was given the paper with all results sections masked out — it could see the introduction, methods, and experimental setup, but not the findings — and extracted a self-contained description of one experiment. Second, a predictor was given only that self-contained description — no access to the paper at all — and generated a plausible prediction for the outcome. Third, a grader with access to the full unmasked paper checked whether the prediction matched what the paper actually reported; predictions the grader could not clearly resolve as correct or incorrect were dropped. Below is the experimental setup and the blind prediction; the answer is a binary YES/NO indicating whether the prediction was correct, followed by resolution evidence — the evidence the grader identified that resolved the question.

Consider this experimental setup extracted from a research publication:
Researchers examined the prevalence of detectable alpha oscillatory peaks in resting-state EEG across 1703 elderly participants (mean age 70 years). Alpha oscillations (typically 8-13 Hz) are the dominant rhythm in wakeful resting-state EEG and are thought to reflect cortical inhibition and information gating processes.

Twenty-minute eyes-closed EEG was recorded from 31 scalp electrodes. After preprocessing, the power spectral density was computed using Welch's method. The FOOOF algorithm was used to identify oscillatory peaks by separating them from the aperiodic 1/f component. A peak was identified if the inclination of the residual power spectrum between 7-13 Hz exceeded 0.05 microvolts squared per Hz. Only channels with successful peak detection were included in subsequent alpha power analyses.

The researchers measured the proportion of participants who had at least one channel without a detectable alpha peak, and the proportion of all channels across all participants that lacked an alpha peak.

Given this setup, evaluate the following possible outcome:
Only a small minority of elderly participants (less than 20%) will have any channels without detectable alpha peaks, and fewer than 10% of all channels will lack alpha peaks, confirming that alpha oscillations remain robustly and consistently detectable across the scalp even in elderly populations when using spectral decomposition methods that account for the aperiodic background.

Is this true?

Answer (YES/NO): YES